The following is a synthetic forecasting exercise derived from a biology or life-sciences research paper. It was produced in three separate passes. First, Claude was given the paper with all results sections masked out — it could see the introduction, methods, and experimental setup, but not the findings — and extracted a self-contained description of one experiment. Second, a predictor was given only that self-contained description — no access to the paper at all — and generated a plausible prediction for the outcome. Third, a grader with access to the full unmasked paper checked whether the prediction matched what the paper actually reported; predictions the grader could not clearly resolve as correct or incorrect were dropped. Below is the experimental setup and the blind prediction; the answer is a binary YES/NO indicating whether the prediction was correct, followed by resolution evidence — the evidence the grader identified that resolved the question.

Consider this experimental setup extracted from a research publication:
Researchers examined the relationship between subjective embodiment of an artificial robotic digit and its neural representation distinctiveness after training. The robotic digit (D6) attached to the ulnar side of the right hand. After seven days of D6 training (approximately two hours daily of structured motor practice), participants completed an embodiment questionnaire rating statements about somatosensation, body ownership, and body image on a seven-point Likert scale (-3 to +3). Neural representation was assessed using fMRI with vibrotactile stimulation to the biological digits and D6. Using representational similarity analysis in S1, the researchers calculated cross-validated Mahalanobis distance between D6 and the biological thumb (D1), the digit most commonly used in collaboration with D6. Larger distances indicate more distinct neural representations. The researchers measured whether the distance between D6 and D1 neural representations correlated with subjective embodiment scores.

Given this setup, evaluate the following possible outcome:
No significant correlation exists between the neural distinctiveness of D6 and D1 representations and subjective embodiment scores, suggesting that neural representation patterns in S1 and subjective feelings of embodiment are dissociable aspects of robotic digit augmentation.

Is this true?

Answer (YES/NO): NO